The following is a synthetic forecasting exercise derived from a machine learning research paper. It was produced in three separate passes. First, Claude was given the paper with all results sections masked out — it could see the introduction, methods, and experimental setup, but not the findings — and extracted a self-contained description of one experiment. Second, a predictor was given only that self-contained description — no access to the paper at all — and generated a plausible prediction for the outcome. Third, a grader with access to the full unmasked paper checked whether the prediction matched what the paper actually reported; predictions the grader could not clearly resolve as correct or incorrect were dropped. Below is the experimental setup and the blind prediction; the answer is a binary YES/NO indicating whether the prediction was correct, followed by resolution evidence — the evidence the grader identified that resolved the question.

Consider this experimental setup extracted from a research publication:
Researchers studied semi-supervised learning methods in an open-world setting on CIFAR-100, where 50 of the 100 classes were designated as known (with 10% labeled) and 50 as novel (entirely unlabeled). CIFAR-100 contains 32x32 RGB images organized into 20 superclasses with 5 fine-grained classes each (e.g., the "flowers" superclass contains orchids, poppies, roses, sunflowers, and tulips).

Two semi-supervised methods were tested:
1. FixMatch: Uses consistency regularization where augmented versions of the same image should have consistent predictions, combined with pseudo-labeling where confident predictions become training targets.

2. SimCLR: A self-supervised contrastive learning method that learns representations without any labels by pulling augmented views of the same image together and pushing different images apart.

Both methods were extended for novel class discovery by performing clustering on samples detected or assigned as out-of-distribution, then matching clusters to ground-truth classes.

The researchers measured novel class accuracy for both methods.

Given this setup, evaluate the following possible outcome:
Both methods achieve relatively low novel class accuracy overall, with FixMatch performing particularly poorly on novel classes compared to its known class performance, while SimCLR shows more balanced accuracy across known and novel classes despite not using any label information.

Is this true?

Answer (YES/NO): YES